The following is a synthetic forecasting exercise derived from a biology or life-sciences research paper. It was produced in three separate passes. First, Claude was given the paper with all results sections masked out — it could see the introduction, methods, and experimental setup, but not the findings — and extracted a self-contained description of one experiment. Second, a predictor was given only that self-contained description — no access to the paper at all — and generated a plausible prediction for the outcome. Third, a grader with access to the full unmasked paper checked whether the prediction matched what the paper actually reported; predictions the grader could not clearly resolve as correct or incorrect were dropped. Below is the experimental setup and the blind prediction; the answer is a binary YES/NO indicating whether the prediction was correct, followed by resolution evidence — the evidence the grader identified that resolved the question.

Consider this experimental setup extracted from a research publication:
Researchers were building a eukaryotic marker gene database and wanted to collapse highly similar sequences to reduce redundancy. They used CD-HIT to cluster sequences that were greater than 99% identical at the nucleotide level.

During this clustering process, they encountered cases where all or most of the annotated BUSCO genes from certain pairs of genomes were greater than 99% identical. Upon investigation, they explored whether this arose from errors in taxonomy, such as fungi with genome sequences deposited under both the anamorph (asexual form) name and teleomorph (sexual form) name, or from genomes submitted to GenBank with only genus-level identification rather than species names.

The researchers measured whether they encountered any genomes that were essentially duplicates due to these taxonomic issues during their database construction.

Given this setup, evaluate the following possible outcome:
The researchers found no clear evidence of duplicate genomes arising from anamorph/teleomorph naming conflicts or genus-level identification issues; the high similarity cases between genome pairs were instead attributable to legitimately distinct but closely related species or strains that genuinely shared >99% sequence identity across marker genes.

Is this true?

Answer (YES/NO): NO